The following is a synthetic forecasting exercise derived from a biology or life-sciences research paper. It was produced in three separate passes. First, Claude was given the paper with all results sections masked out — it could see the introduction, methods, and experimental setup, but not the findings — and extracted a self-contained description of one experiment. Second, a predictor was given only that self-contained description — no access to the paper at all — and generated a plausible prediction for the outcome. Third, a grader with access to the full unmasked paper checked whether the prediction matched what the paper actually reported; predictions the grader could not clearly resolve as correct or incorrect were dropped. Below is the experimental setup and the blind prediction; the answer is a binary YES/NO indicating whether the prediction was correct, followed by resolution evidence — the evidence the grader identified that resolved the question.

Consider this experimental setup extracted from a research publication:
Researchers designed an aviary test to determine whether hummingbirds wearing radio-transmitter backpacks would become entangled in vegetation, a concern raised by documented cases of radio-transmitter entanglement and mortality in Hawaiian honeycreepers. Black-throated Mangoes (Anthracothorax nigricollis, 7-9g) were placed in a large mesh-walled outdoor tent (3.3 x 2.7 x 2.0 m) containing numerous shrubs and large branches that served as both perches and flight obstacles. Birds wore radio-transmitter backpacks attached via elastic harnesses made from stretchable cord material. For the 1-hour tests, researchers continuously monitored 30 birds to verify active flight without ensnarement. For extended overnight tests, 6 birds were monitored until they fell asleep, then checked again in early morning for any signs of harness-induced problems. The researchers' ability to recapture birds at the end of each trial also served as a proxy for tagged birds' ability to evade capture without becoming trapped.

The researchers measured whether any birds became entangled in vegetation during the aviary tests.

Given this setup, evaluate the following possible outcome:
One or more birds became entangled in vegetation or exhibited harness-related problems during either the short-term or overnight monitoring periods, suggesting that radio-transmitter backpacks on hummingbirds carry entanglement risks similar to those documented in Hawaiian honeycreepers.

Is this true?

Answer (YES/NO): NO